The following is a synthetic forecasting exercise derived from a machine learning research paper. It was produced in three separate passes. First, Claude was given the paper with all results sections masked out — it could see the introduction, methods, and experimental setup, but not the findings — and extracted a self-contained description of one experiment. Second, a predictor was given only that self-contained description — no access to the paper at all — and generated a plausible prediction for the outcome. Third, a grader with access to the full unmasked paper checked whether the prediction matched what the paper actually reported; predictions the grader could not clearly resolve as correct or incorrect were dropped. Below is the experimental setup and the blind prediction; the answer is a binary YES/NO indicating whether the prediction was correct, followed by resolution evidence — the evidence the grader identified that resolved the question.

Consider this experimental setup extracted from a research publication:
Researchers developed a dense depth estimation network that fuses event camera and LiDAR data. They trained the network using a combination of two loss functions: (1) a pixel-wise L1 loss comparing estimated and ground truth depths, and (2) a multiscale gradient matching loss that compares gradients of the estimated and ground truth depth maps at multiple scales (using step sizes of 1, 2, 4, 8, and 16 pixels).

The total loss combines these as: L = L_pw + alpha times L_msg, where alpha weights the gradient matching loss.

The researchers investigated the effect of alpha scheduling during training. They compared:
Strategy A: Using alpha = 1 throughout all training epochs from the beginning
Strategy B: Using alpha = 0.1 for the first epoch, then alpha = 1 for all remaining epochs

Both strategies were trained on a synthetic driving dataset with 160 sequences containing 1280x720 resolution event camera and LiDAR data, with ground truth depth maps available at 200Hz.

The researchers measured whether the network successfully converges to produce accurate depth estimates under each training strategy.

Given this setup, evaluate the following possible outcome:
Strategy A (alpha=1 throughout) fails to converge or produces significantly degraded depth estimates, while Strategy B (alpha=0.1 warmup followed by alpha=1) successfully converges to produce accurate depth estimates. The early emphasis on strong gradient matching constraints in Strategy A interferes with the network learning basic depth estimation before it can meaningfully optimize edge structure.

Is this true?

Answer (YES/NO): YES